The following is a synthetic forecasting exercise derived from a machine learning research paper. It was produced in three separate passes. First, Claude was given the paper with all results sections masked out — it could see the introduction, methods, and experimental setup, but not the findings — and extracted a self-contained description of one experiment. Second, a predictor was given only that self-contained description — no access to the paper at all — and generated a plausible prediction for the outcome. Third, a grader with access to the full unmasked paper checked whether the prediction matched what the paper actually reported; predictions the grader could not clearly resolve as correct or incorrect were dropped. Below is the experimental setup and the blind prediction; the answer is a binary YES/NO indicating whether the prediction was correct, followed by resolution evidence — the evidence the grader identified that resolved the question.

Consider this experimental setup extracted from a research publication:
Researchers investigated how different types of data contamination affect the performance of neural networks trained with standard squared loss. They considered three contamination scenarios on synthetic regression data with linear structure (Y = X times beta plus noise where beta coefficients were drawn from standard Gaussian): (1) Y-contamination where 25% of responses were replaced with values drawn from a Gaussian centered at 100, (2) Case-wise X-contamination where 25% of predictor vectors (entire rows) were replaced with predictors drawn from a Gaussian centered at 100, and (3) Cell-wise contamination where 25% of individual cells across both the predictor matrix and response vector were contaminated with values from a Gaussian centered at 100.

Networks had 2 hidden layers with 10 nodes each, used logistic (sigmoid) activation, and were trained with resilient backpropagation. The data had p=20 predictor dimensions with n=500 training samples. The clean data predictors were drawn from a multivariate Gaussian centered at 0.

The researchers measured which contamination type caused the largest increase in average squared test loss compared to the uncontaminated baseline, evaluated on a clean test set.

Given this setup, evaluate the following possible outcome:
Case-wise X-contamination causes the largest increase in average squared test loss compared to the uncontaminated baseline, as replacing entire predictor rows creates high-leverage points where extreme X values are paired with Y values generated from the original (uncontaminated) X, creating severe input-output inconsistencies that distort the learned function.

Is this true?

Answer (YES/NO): NO